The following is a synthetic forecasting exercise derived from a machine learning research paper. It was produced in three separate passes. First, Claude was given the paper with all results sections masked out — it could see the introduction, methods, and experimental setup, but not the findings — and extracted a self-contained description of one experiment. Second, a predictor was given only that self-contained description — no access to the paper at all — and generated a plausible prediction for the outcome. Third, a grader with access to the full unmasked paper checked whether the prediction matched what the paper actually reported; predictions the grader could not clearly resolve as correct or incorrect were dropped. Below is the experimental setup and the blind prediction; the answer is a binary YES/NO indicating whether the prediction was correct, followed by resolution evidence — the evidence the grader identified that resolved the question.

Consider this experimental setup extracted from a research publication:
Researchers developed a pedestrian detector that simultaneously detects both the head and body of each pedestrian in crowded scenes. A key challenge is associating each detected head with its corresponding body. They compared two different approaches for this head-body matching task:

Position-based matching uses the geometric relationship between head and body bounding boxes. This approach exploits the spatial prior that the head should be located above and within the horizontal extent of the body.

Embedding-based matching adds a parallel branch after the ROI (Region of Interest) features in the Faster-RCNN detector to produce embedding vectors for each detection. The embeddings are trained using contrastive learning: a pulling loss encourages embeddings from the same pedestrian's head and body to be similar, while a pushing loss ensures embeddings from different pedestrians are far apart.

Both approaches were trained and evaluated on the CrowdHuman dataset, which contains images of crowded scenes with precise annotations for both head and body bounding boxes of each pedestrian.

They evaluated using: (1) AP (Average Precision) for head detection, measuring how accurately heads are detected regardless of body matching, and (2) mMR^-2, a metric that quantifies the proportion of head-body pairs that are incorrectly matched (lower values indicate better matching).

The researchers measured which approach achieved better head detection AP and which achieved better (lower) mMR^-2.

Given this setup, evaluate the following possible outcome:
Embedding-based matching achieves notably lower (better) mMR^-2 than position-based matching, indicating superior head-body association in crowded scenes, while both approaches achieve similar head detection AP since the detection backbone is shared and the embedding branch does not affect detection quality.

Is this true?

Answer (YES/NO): YES